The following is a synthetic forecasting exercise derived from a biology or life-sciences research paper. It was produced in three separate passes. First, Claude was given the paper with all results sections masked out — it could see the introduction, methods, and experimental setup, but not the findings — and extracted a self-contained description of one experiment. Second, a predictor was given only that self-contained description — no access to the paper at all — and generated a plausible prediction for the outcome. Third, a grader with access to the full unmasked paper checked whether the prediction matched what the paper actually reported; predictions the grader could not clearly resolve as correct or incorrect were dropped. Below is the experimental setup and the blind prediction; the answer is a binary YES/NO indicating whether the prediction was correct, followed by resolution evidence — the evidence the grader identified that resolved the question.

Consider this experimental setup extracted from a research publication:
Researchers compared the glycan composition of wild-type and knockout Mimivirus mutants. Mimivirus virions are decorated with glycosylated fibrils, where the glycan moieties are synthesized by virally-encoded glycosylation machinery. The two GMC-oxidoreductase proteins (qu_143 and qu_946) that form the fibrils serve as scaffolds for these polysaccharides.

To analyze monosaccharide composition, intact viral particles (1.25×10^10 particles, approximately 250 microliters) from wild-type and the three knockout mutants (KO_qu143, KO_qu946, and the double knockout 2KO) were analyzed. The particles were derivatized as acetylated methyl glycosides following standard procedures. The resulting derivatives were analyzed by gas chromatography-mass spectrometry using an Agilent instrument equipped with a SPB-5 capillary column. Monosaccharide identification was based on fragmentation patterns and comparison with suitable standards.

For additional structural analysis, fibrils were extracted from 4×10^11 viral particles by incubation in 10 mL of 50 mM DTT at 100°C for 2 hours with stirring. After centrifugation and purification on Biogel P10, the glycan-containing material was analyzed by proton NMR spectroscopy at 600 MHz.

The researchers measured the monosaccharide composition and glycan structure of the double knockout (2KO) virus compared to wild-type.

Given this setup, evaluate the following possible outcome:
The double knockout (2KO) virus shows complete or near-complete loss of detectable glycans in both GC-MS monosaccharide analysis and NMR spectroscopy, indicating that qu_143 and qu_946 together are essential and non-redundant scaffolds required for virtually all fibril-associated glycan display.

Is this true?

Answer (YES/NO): NO